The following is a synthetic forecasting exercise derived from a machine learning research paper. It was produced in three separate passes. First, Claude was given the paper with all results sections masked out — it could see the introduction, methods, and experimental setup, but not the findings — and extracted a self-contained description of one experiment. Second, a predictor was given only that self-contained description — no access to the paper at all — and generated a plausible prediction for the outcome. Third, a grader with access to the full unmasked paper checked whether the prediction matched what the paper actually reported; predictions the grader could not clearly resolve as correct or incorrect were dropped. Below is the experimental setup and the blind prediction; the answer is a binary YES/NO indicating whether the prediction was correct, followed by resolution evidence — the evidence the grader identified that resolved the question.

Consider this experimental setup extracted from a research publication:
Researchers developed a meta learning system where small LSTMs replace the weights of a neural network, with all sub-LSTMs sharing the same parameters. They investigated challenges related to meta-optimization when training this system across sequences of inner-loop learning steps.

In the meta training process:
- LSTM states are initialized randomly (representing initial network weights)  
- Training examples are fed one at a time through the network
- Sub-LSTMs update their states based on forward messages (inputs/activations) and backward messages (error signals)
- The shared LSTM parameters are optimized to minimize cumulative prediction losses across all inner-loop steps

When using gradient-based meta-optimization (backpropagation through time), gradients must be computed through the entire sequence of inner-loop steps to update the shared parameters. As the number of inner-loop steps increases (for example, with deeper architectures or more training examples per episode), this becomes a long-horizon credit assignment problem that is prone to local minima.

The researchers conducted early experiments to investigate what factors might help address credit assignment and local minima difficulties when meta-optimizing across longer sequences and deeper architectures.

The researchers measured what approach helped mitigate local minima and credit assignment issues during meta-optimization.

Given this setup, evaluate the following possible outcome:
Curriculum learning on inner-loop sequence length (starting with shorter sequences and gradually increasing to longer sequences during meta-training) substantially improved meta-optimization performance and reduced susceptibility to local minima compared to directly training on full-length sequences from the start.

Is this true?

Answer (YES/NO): NO